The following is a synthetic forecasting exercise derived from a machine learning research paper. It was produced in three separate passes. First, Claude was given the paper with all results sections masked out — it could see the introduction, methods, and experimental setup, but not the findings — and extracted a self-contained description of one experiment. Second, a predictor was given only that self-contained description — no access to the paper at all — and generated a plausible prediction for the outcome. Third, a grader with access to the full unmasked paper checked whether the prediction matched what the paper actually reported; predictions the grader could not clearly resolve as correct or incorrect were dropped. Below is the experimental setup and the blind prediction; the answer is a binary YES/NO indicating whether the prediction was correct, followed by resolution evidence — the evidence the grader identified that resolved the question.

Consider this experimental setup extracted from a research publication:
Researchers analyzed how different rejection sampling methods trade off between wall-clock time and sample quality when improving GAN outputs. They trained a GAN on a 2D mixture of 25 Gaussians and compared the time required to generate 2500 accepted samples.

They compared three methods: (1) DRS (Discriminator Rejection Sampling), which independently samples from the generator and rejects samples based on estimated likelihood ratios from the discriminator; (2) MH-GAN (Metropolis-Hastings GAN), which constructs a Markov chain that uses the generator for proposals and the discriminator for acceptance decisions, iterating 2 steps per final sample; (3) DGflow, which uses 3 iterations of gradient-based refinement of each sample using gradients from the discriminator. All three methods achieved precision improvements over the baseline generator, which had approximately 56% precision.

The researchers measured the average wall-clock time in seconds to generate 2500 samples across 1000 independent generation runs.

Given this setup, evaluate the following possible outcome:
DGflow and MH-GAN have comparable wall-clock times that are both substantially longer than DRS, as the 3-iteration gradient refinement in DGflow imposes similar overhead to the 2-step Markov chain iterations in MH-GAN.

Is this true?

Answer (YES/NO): NO